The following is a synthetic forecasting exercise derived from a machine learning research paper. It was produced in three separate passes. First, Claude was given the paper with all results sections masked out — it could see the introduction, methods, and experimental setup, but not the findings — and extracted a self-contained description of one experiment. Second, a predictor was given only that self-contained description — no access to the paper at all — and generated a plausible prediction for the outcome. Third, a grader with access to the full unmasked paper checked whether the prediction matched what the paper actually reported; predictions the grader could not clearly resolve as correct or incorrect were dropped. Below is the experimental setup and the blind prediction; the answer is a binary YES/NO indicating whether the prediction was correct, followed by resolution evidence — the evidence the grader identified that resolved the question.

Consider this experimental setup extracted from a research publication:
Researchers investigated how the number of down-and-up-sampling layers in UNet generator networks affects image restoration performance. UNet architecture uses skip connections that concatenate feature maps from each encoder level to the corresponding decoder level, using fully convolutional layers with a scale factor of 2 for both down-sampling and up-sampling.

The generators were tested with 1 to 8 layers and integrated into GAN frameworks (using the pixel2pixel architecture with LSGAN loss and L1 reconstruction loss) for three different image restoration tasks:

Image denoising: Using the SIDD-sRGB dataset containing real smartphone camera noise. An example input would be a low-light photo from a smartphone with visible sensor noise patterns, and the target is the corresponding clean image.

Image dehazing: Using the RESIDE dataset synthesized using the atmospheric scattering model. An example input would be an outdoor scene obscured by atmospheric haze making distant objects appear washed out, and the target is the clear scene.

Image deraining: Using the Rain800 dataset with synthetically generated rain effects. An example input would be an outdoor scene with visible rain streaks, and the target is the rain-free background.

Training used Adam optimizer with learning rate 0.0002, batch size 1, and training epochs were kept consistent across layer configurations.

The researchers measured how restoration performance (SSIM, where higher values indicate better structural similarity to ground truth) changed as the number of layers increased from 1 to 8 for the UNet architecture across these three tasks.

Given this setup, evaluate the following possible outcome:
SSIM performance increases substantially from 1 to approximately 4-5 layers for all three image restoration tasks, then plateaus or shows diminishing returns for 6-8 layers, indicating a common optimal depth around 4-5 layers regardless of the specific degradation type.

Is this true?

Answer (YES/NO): NO